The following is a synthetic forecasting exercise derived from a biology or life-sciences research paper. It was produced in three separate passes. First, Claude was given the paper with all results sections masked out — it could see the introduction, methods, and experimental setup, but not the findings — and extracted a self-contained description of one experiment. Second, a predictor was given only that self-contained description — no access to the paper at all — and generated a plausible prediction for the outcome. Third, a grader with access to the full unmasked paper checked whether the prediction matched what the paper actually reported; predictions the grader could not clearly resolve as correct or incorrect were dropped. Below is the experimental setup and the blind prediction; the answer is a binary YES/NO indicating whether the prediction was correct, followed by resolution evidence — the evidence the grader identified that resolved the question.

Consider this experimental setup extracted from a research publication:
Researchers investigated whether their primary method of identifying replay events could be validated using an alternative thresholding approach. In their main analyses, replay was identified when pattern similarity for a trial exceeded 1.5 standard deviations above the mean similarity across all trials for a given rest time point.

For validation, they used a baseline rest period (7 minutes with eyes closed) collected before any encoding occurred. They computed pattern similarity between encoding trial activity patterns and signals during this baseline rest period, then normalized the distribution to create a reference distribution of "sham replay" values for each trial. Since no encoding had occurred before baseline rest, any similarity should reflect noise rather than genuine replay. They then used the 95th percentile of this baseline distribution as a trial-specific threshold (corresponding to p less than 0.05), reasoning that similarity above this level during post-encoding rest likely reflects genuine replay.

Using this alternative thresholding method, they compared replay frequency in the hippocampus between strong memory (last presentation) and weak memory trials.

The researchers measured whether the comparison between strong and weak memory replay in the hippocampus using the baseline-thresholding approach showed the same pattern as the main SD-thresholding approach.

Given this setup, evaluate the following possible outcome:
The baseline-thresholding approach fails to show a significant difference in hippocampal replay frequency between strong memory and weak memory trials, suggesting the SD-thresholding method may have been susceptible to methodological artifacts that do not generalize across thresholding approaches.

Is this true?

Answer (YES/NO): NO